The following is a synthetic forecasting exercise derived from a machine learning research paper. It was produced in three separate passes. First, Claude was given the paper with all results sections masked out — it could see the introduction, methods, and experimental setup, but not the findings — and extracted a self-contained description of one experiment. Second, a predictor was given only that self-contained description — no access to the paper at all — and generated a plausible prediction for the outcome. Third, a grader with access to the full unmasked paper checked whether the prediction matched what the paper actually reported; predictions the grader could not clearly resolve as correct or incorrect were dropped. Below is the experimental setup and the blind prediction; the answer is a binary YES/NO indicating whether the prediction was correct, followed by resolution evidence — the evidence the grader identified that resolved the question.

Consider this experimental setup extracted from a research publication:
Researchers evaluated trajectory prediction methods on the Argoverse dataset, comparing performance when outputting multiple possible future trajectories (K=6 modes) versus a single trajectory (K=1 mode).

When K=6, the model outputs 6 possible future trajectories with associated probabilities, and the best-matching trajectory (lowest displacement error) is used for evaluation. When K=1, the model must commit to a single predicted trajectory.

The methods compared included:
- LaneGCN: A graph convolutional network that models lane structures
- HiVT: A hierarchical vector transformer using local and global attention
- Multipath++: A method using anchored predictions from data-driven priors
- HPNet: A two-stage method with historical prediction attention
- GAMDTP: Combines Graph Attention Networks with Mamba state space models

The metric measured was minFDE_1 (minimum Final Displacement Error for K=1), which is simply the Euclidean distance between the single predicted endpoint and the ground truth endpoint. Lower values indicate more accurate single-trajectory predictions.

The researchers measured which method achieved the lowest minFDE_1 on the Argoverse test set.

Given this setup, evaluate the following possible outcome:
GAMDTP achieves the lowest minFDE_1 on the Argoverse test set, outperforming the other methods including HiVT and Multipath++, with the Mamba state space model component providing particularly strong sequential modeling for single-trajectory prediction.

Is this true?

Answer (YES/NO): NO